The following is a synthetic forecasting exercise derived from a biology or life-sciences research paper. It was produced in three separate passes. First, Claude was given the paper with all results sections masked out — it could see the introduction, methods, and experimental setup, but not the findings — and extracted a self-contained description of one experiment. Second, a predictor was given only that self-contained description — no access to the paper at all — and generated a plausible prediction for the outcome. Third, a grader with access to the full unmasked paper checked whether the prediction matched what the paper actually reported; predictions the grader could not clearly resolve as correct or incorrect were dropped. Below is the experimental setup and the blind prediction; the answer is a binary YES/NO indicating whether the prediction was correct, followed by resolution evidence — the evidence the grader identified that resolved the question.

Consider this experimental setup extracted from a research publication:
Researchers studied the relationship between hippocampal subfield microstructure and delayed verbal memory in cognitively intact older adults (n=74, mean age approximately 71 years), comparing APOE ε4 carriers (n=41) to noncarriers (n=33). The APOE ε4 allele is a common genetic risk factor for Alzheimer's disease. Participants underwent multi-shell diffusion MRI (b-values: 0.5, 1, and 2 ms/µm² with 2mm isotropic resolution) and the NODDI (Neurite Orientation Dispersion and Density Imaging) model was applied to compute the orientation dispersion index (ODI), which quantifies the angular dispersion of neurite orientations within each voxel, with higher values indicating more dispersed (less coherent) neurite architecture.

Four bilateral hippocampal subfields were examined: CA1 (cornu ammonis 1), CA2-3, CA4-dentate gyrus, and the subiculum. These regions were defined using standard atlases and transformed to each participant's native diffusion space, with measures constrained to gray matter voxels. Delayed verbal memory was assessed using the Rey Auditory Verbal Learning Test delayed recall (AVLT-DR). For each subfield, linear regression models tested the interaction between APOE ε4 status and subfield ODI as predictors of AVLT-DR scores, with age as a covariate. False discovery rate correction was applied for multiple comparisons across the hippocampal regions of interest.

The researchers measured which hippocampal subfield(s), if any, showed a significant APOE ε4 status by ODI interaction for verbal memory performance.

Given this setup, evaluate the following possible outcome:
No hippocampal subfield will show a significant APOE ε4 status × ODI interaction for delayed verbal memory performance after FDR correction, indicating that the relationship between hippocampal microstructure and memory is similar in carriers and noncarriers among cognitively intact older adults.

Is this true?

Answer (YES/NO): NO